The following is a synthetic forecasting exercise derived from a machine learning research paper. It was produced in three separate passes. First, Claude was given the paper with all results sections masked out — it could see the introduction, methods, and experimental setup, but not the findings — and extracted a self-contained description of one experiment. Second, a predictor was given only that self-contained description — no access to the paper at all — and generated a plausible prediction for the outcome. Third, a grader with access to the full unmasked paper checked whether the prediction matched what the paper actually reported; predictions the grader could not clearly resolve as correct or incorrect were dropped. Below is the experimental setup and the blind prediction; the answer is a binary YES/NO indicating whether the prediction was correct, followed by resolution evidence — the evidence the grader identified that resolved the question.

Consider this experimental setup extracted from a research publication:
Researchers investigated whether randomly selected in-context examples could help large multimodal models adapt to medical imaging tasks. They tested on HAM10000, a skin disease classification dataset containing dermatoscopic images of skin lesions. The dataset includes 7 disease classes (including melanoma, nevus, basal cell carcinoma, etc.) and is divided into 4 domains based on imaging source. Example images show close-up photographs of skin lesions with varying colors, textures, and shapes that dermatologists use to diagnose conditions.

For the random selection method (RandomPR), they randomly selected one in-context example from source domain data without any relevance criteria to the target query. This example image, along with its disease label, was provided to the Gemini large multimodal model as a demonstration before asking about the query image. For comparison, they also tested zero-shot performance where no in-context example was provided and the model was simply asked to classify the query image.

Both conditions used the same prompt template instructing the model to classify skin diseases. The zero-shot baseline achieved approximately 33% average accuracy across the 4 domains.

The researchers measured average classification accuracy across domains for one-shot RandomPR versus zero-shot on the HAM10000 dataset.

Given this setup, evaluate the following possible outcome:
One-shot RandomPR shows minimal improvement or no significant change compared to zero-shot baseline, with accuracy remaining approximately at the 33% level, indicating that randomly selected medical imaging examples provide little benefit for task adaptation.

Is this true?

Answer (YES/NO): NO